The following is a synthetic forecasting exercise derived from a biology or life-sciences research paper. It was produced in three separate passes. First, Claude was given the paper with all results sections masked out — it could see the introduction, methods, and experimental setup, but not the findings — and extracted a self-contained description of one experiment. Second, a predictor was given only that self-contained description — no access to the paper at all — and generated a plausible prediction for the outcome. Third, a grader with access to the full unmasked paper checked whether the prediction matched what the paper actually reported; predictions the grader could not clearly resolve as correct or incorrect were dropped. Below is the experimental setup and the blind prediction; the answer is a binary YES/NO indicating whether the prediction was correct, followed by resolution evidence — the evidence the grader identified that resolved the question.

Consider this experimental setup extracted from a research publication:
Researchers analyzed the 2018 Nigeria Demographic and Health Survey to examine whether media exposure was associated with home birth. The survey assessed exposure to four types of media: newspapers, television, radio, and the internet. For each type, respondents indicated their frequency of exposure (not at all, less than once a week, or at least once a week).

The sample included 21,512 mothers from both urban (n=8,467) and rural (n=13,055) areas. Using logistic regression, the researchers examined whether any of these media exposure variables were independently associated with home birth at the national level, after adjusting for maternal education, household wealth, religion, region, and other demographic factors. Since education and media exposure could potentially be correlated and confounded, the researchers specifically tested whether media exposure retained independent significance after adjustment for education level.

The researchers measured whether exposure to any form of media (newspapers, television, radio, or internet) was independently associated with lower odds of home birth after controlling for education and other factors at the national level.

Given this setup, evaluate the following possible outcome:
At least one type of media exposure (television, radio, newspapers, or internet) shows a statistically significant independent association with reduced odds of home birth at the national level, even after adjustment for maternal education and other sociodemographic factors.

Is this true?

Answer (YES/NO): YES